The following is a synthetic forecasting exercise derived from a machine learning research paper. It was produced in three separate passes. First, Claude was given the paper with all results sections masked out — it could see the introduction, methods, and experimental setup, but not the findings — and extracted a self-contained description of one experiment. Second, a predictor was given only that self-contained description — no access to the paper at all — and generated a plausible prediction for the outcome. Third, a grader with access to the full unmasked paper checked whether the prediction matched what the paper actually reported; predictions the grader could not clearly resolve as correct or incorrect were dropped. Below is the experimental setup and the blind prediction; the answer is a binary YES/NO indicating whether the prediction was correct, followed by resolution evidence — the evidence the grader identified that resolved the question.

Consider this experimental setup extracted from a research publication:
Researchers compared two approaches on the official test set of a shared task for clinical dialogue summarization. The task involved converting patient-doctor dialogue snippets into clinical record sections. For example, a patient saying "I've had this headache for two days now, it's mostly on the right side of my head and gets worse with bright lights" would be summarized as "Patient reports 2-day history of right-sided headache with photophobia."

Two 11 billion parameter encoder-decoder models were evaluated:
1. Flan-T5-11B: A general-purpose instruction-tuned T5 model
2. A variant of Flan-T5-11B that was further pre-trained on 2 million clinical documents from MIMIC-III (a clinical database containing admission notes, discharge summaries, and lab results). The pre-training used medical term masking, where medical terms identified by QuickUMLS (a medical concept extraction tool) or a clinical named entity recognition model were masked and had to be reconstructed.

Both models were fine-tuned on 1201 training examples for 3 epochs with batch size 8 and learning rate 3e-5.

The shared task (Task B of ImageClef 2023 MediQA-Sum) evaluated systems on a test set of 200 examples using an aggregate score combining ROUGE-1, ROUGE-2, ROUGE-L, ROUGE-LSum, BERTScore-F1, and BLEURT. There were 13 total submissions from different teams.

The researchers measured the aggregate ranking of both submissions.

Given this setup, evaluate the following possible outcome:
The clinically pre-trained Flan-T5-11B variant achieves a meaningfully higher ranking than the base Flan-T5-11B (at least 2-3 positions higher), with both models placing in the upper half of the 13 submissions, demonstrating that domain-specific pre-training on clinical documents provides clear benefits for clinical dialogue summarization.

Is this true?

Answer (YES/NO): NO